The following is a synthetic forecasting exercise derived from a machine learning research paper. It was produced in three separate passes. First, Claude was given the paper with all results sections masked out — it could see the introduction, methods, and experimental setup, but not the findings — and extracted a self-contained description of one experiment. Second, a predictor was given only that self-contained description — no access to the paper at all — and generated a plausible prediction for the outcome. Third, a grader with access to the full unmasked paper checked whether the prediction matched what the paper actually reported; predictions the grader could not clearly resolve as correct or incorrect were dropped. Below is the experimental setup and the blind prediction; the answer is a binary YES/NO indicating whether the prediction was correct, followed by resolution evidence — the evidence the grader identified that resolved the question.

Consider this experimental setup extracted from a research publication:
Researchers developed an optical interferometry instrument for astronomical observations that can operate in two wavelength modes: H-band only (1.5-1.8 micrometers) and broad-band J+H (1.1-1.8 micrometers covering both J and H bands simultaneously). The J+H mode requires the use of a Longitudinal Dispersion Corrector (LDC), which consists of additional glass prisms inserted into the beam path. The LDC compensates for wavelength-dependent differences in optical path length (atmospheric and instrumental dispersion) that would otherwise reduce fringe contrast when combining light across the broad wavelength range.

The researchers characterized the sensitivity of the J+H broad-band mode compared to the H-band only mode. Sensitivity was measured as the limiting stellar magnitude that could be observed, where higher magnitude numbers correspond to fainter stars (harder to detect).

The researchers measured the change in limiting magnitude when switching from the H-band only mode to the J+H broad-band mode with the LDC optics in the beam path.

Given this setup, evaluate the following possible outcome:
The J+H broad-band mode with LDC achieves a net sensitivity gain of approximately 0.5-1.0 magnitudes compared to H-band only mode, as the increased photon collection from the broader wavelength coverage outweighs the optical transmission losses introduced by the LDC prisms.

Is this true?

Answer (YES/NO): NO